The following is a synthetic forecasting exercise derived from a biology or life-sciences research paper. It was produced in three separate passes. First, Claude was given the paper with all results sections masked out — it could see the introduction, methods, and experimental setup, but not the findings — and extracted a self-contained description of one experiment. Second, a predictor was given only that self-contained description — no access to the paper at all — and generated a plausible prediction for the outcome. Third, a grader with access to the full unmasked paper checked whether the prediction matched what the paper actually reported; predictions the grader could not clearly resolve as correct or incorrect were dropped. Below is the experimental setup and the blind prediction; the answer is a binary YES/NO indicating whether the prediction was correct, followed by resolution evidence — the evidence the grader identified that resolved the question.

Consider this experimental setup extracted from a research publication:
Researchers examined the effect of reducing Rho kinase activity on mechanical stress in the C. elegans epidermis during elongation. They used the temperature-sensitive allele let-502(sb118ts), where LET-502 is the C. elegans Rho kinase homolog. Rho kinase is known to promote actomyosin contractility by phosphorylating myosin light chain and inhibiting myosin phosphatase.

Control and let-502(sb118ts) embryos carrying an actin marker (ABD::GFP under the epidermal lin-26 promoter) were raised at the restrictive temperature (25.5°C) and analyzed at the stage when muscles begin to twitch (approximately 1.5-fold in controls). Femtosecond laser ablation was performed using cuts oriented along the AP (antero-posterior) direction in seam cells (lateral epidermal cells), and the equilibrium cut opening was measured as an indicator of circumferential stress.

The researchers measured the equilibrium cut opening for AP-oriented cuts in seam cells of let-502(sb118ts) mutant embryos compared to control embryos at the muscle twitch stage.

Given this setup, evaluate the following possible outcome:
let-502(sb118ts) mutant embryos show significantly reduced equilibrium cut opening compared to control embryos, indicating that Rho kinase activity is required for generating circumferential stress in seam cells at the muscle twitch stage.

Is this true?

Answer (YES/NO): YES